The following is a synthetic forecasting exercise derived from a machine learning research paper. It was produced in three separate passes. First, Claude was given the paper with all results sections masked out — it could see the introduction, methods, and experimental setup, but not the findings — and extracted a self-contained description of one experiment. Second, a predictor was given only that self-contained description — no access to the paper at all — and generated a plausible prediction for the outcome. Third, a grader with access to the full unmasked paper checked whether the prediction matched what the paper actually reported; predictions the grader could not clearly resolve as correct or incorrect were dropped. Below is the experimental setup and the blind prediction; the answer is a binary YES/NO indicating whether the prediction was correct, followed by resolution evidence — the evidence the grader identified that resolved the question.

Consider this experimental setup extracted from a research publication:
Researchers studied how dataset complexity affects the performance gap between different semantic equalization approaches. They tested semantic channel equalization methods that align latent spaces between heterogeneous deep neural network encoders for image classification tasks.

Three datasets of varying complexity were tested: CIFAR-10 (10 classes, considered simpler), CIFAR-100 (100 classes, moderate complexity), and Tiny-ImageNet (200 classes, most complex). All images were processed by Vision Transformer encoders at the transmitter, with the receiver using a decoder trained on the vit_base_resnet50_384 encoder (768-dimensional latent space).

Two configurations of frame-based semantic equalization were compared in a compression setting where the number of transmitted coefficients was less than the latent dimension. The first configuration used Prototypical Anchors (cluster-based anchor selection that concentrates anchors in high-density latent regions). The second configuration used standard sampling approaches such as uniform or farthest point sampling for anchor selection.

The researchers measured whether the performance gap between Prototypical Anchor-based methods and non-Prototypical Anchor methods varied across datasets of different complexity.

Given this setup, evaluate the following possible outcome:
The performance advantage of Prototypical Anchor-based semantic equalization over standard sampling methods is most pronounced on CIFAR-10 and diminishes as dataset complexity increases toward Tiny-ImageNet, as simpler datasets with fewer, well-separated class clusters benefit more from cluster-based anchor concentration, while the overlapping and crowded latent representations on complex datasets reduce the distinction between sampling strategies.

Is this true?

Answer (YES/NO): NO